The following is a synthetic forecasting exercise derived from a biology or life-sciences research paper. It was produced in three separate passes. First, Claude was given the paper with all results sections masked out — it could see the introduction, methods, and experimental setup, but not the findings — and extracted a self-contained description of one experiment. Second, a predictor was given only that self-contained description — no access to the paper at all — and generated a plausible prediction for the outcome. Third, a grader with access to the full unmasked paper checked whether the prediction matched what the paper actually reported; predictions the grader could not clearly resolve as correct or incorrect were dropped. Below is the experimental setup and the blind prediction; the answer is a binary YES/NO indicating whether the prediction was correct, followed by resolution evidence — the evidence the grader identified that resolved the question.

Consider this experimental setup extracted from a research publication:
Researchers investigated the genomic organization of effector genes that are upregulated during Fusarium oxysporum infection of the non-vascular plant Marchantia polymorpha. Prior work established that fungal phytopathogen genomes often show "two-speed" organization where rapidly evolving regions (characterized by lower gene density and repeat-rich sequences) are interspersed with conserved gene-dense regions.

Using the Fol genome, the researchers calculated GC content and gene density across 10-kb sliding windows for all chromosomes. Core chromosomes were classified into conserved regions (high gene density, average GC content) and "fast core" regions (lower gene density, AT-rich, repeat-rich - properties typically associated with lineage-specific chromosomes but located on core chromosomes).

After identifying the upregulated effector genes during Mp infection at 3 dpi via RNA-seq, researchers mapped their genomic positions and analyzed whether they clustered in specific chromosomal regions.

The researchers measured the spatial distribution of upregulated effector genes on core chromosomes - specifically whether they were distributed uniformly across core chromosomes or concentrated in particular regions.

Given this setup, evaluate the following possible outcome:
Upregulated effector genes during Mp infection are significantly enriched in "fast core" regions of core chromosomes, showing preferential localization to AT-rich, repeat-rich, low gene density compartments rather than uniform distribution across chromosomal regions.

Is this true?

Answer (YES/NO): NO